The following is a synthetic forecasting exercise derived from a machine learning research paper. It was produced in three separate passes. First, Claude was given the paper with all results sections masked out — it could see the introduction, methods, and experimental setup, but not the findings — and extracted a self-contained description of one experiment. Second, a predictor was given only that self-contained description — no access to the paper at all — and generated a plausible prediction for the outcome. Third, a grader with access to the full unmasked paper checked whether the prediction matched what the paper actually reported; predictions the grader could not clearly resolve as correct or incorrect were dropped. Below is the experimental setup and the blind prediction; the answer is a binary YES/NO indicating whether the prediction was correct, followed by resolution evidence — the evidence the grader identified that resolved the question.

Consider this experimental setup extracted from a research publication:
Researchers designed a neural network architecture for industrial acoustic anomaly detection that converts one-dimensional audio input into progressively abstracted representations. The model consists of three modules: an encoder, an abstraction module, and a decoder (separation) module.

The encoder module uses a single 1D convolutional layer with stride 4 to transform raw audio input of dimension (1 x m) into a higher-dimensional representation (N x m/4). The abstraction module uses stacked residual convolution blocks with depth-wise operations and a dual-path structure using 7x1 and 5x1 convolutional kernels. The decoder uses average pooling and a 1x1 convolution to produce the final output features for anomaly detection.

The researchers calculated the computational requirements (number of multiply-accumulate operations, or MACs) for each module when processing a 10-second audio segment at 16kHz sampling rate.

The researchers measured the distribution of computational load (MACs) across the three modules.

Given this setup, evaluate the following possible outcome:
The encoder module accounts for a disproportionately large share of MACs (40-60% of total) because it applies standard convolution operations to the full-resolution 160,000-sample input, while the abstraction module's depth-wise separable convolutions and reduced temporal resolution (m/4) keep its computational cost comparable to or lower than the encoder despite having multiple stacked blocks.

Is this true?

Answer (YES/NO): NO